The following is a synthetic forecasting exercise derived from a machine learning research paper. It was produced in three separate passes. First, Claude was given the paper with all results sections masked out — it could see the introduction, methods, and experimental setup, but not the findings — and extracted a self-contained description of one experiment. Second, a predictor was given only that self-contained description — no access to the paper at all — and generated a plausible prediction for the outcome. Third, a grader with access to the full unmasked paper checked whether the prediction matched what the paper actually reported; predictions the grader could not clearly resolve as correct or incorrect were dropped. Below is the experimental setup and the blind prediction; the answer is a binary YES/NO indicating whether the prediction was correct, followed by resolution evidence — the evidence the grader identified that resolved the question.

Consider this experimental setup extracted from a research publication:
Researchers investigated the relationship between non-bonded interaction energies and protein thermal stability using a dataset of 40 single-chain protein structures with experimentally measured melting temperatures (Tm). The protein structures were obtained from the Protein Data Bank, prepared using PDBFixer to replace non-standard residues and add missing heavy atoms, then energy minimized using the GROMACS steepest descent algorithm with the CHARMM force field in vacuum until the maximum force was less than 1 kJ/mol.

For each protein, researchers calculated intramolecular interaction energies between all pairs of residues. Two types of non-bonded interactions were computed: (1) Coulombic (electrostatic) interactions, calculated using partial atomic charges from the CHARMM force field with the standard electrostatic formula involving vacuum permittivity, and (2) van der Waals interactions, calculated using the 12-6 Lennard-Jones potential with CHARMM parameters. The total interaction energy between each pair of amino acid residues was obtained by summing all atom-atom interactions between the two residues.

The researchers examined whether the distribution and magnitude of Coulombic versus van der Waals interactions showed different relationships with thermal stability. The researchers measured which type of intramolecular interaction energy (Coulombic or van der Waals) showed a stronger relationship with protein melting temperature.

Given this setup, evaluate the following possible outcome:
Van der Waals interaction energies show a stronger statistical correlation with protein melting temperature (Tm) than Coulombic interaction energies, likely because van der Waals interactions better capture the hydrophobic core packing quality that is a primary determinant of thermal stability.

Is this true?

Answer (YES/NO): NO